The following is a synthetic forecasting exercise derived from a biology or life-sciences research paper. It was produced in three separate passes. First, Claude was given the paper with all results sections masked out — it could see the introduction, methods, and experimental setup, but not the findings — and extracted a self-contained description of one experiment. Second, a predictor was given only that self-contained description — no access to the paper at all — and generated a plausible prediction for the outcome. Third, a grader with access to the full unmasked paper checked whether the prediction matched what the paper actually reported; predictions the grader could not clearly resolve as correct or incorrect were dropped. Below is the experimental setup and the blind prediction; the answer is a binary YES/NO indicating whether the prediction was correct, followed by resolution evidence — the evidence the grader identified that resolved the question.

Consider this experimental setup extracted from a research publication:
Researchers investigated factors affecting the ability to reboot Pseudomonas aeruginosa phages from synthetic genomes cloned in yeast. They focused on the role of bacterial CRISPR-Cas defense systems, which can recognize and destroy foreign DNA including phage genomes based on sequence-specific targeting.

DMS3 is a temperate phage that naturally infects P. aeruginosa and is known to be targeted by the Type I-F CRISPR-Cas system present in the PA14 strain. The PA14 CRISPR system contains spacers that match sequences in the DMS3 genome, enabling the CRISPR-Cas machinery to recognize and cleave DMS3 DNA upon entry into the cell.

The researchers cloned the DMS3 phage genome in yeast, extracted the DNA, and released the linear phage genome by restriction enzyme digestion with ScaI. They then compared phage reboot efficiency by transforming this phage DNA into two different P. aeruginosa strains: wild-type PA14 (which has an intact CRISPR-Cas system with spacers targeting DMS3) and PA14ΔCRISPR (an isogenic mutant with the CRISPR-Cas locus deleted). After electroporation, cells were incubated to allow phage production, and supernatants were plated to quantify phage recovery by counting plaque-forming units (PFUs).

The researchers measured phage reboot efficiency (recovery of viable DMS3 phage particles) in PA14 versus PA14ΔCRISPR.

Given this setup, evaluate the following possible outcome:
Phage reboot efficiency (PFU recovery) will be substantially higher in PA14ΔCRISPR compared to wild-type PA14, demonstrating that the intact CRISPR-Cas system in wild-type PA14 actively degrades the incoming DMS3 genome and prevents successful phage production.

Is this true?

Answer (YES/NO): NO